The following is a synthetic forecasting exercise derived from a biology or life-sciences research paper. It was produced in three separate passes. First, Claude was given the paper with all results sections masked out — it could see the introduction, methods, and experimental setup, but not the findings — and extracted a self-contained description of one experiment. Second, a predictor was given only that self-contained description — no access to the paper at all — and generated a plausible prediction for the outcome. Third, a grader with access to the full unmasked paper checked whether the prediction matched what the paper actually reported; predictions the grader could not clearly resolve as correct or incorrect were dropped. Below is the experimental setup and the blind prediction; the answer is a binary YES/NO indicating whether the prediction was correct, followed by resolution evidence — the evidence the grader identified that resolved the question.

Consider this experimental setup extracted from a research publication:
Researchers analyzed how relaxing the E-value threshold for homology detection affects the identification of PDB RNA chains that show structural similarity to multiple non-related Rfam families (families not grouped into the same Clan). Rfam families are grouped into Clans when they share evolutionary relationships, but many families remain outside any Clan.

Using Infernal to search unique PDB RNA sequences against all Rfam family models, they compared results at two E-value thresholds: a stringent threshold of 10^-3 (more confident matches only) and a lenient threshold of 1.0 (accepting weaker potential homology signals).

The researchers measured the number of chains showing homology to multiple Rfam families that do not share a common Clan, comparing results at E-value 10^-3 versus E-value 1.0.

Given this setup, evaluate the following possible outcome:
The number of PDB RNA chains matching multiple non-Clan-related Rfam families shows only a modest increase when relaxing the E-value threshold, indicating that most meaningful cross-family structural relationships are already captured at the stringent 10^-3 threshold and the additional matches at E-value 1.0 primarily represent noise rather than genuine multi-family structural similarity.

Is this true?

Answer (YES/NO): NO